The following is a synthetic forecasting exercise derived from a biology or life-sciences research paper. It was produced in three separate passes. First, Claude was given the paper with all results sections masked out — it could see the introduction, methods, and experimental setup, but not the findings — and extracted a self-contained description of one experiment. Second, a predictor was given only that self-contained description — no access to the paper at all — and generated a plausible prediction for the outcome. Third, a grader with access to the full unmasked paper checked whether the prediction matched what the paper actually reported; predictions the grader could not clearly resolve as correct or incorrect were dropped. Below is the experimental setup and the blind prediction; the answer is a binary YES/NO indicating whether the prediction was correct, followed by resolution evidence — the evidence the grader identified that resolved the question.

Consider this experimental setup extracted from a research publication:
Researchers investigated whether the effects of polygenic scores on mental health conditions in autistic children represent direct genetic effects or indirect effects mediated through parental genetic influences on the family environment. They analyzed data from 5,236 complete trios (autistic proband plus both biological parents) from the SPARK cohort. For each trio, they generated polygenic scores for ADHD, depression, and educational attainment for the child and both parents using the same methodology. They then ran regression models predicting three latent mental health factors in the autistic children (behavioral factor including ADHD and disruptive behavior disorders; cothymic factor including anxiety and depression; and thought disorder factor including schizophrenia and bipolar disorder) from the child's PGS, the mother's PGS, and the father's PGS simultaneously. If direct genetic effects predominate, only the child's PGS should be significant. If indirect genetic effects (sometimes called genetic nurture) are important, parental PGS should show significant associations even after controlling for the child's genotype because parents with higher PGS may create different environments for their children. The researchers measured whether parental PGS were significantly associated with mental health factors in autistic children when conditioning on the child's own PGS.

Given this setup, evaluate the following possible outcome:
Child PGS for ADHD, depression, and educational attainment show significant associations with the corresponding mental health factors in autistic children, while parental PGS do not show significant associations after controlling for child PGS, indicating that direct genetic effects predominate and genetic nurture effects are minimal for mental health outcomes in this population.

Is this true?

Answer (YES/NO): YES